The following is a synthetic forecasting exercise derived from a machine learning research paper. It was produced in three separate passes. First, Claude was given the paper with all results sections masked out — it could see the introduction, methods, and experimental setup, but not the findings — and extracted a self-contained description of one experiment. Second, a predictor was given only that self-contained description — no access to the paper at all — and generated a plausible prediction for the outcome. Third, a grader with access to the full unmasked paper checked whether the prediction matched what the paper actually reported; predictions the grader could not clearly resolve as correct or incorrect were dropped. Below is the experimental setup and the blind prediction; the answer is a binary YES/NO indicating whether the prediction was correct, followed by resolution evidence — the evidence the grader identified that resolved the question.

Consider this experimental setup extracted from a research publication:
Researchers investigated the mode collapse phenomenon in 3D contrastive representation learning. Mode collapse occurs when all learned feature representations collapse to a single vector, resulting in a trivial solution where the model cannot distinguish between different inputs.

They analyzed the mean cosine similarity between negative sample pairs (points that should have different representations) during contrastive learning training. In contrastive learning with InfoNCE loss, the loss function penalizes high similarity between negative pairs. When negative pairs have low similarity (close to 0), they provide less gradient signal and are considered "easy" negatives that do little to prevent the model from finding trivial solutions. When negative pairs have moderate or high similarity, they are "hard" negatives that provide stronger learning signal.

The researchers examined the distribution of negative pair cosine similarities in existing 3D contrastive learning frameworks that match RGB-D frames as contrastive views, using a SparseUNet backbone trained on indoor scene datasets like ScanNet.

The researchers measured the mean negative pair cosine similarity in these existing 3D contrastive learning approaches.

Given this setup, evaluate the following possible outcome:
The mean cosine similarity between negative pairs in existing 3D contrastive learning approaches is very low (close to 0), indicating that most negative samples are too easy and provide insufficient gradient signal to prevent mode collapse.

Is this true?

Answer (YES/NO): YES